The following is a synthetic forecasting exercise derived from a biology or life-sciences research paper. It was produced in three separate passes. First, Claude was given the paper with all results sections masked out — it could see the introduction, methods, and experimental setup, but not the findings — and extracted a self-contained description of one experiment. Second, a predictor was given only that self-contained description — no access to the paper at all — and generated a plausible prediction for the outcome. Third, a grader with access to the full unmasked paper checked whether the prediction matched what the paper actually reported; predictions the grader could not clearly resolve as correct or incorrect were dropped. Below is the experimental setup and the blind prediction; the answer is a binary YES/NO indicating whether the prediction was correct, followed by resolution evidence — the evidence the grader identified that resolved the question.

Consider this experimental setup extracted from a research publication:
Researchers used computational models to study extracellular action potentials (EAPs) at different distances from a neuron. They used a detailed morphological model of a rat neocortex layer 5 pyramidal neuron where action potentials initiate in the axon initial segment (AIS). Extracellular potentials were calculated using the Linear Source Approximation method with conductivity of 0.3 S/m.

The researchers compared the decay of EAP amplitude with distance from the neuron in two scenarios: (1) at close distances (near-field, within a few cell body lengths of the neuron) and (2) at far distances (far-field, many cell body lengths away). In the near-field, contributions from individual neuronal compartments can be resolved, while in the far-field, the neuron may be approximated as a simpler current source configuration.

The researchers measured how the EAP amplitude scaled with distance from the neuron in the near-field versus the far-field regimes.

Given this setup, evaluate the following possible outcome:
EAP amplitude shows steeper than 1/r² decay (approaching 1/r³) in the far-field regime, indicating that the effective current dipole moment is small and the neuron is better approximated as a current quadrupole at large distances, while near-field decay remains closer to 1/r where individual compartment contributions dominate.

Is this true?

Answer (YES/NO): NO